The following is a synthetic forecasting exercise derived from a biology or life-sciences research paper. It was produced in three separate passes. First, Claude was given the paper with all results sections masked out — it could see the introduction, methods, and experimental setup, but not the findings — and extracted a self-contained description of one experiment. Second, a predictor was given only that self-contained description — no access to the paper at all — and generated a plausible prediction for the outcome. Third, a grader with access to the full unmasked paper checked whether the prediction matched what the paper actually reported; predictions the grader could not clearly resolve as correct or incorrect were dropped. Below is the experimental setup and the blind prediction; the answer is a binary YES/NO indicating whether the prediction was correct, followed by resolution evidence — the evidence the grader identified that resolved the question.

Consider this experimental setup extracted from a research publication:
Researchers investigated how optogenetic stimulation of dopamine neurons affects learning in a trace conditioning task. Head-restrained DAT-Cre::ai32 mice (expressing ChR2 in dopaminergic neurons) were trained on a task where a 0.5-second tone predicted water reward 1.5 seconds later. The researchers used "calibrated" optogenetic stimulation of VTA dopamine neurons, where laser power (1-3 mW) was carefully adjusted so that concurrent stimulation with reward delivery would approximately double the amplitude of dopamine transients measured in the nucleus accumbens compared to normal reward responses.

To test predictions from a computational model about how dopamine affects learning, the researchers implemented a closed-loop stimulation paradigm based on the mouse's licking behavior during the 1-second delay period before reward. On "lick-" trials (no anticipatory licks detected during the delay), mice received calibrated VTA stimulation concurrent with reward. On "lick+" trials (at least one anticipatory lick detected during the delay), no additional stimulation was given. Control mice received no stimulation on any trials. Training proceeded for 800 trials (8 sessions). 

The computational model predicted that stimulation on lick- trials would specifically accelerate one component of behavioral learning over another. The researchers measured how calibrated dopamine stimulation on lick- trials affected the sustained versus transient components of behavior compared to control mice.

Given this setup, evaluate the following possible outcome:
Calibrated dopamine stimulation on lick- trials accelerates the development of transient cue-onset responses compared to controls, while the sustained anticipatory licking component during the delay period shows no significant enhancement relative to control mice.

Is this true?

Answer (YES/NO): NO